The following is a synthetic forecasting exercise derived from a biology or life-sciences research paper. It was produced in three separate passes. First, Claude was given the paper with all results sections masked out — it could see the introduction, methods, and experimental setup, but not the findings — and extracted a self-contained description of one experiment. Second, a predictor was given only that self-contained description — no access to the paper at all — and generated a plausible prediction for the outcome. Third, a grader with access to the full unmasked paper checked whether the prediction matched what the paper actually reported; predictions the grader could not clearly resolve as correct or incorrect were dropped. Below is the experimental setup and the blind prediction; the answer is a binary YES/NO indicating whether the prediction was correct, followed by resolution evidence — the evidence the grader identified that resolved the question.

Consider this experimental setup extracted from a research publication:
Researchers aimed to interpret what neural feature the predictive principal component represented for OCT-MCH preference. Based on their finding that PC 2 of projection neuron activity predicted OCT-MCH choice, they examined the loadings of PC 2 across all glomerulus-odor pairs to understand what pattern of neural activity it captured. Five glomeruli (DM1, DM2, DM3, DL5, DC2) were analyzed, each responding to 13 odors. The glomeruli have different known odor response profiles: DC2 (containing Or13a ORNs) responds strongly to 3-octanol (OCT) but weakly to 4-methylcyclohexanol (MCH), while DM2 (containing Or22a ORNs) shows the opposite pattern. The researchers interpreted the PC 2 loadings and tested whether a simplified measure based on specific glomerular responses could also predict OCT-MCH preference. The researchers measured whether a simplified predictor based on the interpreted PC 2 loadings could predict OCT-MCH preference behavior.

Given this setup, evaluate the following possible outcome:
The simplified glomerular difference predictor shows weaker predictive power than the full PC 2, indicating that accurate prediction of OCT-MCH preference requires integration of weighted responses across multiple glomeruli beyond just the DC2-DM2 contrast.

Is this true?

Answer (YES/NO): NO